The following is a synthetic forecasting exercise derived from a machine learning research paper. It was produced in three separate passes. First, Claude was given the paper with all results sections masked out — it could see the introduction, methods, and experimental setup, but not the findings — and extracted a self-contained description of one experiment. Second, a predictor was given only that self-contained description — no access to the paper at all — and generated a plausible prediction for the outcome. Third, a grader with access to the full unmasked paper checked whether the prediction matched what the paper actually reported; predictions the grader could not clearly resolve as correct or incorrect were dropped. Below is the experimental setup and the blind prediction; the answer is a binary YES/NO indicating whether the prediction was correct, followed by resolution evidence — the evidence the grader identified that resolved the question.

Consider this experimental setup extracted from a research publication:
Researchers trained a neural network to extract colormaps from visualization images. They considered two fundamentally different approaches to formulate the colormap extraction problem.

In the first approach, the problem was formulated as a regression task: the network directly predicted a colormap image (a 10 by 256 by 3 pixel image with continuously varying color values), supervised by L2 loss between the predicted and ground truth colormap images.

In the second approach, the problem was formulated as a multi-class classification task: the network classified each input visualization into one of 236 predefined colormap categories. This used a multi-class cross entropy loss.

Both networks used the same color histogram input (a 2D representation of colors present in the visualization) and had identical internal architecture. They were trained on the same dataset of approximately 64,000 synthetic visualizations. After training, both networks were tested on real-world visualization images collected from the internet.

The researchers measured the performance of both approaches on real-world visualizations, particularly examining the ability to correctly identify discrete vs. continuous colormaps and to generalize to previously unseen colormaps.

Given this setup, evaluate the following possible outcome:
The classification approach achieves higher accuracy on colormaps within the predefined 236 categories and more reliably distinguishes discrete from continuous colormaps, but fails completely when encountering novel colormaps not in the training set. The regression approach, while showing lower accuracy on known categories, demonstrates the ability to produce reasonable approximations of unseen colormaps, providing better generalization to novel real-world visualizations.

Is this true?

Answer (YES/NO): NO